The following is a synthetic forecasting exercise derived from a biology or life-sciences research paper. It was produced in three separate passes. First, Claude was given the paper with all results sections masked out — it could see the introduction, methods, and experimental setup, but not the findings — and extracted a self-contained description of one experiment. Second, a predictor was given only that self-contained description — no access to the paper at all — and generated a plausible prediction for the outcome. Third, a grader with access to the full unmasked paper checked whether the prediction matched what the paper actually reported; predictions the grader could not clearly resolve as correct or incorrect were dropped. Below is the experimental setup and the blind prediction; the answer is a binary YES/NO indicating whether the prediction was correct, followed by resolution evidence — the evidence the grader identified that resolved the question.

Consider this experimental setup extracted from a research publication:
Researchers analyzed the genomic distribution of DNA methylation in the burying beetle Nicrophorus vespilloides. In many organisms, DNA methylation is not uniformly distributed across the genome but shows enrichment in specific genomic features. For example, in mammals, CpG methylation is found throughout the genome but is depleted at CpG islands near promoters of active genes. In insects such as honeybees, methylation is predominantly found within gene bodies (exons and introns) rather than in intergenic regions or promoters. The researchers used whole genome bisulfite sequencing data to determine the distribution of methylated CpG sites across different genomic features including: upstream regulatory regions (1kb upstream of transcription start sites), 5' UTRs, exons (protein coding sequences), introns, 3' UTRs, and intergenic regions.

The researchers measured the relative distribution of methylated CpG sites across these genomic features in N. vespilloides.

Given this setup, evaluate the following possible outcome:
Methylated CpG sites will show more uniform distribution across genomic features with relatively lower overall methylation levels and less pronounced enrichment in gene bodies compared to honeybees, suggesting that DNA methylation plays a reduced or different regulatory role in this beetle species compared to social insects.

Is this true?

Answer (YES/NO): NO